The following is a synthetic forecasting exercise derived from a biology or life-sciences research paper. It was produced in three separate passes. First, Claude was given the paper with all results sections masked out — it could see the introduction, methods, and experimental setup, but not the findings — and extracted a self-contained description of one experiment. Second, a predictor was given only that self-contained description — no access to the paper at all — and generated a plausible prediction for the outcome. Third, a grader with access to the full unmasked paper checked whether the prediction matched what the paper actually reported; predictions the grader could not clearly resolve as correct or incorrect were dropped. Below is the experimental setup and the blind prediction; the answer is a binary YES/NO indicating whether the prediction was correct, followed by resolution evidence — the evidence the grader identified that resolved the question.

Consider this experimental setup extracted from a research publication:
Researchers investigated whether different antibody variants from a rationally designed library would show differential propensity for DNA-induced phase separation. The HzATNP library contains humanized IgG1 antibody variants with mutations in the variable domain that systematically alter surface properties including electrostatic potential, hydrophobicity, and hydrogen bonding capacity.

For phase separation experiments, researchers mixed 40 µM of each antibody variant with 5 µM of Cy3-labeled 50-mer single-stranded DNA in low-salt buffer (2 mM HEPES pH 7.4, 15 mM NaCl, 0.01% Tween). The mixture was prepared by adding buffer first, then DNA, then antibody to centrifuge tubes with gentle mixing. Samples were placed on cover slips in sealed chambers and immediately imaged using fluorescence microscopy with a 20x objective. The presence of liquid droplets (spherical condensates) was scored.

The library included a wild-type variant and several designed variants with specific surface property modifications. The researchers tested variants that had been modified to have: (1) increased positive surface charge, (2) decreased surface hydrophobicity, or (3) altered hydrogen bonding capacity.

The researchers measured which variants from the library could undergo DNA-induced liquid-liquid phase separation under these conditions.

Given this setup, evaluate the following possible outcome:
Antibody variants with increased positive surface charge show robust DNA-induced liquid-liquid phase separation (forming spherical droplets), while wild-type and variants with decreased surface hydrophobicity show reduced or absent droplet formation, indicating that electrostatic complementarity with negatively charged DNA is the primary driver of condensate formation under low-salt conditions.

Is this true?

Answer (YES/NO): NO